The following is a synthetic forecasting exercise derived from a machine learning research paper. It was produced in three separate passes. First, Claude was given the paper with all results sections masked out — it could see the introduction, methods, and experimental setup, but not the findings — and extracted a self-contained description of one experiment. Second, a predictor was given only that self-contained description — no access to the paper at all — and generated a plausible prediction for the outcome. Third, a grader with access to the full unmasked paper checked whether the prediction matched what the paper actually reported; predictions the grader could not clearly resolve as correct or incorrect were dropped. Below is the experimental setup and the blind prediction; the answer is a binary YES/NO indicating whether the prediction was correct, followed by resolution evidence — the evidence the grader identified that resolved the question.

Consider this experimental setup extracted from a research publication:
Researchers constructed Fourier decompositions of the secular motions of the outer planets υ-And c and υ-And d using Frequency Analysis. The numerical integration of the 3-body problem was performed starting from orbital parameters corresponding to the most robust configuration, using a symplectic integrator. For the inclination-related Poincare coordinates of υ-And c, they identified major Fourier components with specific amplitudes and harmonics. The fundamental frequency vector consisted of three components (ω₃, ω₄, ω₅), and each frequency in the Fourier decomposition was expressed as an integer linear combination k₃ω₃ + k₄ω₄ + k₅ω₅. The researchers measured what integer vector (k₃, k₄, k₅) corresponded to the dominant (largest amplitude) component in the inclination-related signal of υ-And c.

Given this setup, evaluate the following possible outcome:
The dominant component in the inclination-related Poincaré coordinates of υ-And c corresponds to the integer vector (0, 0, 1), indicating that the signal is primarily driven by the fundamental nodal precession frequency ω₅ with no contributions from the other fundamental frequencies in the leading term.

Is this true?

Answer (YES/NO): YES